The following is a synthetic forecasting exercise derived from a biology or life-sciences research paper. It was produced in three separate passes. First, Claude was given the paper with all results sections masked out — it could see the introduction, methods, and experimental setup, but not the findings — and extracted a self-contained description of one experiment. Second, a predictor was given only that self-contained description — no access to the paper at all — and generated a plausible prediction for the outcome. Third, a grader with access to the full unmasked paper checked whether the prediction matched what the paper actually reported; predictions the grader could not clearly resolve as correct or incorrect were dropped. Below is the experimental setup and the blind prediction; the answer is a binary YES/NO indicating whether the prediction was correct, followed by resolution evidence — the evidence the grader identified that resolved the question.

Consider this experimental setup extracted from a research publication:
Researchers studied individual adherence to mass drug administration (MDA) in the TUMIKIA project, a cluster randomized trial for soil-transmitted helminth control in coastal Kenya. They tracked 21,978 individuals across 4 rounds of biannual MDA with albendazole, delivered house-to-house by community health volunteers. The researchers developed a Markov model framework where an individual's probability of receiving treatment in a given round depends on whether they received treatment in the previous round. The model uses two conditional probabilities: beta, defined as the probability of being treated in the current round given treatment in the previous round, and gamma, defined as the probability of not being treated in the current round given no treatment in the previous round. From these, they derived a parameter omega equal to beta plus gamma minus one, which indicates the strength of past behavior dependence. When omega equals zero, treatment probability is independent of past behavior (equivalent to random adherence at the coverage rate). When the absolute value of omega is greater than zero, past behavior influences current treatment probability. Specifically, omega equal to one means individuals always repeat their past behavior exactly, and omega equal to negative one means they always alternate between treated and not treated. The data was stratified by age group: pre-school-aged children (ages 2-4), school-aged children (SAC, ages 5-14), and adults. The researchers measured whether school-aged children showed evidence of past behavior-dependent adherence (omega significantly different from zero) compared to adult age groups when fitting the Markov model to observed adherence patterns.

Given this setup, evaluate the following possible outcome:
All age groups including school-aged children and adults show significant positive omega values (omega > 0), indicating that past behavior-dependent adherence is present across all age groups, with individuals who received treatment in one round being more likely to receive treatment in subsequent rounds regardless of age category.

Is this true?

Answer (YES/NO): NO